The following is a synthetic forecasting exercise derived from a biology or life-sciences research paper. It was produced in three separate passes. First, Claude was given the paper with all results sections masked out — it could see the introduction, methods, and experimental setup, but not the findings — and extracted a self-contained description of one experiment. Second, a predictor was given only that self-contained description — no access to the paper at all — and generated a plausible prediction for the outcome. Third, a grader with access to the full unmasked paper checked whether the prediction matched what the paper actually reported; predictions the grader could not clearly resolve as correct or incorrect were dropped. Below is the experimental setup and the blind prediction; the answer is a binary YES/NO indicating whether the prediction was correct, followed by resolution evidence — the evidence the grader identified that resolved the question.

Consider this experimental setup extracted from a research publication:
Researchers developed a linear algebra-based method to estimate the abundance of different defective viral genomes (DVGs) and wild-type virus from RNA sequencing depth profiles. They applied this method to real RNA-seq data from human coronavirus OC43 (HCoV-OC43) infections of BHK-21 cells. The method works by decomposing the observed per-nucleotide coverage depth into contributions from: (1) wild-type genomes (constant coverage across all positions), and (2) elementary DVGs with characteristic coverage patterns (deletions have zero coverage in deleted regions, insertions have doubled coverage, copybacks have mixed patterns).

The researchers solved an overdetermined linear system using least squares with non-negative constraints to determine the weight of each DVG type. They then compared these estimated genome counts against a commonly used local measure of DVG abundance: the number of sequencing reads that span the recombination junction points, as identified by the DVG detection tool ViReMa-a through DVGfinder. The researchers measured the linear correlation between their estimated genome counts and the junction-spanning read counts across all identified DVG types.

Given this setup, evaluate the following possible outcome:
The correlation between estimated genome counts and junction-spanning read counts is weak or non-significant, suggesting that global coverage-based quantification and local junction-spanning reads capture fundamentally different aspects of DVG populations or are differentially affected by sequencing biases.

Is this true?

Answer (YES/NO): NO